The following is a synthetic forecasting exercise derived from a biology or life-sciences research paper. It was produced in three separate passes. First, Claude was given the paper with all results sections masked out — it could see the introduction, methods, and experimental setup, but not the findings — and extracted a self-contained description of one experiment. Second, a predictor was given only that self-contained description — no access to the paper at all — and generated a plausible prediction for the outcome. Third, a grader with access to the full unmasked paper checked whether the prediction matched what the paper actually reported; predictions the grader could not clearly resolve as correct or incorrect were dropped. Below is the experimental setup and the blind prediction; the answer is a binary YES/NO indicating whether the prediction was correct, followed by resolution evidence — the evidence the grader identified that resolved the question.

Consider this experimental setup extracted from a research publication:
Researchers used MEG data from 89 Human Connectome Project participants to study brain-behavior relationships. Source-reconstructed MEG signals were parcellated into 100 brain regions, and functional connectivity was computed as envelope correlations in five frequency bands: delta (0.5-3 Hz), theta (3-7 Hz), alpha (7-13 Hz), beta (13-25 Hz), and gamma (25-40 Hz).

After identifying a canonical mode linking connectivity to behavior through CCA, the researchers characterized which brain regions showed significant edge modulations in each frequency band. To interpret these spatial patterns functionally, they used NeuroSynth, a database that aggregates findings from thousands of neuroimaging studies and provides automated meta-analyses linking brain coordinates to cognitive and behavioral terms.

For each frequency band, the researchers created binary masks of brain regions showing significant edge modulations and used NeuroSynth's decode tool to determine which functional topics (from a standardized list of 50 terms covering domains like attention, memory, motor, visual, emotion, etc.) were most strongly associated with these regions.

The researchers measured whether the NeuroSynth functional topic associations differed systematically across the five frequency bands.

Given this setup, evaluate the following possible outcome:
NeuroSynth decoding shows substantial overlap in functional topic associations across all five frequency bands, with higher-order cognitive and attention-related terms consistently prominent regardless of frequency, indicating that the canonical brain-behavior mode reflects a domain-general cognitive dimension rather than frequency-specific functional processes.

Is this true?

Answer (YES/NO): NO